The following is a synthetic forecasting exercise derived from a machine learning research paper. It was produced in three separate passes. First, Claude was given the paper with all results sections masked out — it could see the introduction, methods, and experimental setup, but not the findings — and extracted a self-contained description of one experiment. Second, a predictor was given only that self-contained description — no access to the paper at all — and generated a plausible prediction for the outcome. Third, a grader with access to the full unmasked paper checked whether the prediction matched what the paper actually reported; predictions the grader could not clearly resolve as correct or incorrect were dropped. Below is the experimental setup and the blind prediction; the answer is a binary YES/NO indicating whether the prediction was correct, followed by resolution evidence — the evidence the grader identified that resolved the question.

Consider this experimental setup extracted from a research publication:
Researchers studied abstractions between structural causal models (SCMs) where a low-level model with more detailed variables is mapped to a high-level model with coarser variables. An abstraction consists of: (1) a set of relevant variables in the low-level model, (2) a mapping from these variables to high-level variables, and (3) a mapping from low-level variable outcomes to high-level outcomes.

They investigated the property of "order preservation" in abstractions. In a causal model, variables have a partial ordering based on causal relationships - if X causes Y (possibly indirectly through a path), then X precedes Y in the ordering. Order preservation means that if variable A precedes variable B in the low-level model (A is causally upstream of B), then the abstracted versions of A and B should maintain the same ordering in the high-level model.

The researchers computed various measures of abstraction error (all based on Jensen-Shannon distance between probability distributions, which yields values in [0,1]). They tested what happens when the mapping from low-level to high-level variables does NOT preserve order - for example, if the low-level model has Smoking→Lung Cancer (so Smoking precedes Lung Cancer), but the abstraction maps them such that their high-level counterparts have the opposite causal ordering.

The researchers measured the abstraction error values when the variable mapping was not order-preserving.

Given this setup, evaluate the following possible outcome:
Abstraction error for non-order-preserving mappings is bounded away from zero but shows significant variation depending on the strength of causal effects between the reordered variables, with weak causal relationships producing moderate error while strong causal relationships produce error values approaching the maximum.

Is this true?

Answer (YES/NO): NO